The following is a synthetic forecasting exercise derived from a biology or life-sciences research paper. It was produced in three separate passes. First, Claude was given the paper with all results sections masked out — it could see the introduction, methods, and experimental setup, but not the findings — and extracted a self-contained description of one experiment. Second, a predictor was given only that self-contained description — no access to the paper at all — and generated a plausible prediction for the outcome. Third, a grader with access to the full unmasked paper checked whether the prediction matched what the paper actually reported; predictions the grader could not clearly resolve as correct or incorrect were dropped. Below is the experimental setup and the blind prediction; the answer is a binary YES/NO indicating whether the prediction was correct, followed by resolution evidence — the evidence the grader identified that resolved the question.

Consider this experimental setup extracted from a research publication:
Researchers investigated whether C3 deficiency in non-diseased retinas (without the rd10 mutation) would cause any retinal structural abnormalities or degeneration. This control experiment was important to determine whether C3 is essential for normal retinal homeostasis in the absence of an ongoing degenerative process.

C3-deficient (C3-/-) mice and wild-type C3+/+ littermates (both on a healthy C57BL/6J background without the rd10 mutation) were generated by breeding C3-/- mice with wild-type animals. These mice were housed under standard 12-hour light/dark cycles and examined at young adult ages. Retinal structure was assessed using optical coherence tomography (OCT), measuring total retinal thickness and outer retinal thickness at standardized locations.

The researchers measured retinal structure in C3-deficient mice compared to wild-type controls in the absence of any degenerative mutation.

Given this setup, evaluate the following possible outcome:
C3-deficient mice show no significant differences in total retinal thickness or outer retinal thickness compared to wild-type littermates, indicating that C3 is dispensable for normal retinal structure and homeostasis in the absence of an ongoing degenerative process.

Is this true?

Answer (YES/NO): YES